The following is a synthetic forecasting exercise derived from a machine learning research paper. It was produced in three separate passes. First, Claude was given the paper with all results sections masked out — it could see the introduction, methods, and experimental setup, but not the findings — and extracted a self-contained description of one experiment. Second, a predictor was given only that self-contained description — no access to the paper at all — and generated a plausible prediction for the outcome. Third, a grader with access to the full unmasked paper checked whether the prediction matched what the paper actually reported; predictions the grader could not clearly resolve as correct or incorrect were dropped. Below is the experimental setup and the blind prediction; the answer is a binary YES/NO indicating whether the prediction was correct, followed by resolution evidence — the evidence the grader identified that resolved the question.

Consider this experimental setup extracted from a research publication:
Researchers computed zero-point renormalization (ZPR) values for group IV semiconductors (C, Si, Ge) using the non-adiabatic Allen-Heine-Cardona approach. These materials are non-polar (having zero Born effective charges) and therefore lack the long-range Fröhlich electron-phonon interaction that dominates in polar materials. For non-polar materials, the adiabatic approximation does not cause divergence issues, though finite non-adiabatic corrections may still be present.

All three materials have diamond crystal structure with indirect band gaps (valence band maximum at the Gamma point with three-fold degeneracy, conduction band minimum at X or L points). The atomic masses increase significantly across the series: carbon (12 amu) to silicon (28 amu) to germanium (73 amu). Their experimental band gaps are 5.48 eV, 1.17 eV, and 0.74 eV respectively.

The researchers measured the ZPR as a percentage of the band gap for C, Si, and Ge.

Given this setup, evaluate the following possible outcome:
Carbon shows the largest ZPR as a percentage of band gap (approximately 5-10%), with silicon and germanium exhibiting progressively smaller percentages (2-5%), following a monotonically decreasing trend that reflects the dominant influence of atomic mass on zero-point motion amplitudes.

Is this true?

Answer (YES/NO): YES